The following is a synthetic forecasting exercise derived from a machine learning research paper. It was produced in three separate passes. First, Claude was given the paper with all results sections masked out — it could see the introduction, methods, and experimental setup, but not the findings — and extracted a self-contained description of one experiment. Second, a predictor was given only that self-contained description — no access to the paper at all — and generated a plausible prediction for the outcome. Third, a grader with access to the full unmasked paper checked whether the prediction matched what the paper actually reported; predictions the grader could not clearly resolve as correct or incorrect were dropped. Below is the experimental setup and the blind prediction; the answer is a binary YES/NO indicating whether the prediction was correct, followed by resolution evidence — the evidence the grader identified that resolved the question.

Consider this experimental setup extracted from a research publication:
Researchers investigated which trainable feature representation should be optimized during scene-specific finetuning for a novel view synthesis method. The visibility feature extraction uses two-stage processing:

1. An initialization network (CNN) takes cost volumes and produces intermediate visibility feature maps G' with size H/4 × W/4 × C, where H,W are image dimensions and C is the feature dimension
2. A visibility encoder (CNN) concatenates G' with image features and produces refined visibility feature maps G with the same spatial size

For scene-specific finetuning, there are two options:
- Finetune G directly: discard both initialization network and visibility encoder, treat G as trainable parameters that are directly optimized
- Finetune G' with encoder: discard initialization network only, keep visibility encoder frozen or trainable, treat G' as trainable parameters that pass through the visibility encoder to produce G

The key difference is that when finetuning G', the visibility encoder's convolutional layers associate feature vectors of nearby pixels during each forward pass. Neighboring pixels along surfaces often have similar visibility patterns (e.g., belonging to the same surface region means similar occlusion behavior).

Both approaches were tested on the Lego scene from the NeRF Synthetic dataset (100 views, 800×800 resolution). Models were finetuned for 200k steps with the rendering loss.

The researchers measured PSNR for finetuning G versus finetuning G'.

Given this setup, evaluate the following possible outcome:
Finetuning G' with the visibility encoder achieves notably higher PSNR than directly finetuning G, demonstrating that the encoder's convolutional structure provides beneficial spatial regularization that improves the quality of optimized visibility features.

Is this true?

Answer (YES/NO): YES